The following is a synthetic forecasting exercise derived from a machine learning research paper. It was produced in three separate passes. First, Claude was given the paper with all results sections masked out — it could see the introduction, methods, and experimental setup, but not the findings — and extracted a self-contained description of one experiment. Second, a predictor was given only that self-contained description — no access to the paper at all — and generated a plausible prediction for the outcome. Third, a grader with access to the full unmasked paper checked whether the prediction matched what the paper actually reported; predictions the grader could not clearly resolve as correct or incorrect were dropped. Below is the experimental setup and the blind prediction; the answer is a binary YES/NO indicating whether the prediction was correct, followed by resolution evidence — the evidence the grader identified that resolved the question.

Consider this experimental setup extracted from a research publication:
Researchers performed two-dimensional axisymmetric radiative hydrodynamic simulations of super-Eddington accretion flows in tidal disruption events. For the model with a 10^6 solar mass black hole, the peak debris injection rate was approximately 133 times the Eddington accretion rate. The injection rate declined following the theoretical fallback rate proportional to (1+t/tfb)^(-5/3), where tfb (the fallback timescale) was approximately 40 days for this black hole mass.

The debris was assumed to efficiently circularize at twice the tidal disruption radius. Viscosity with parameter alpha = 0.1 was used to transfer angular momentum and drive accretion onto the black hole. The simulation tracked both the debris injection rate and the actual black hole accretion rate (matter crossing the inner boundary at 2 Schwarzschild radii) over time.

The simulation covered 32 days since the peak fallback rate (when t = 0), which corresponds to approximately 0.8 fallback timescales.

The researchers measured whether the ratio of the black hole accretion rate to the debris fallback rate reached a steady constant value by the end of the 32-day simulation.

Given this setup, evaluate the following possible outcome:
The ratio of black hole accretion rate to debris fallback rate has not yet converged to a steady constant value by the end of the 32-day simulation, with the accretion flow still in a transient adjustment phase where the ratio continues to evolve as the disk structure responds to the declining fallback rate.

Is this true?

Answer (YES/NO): YES